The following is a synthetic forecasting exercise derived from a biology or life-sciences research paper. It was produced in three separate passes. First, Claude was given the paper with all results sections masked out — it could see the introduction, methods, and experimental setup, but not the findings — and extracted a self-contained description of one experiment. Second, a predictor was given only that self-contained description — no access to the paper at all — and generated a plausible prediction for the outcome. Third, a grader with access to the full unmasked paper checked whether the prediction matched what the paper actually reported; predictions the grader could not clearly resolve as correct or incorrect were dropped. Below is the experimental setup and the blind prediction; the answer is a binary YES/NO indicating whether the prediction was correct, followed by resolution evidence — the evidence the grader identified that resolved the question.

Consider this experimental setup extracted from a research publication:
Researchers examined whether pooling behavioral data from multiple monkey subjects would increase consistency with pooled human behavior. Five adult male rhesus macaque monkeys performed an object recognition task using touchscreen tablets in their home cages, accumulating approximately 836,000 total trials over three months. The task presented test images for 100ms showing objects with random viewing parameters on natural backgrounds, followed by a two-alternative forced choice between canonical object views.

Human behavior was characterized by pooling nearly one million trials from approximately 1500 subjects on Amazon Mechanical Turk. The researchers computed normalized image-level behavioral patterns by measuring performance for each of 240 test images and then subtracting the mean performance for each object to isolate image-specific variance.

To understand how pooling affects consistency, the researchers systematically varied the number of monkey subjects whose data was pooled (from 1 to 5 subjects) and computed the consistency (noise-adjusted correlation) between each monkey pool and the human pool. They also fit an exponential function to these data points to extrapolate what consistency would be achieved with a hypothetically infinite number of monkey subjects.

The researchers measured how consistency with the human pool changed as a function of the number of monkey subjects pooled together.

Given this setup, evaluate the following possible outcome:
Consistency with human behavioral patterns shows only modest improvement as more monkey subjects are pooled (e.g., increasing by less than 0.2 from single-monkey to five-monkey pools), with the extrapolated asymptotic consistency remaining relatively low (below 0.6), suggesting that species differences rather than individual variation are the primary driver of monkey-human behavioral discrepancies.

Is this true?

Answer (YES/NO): NO